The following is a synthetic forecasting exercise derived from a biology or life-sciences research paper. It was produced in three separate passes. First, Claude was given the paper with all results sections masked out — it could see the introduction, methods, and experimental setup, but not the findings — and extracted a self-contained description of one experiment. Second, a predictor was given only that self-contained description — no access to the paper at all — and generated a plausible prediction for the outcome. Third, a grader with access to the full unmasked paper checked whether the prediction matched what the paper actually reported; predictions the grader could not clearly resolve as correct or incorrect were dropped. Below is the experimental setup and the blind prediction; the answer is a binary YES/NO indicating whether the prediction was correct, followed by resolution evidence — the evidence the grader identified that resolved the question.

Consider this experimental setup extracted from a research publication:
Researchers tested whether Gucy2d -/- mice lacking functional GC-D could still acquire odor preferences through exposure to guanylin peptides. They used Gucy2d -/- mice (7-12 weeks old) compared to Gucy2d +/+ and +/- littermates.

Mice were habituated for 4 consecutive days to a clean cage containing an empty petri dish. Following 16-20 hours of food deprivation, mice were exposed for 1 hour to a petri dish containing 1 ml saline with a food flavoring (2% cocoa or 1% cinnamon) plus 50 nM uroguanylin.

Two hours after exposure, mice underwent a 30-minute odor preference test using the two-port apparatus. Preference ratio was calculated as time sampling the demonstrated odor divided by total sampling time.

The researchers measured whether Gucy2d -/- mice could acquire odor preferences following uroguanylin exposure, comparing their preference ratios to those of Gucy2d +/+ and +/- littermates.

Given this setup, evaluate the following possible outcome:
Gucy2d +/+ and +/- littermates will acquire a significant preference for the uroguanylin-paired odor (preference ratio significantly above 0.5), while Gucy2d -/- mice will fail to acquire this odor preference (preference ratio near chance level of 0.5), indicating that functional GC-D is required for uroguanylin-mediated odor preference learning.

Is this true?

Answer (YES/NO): YES